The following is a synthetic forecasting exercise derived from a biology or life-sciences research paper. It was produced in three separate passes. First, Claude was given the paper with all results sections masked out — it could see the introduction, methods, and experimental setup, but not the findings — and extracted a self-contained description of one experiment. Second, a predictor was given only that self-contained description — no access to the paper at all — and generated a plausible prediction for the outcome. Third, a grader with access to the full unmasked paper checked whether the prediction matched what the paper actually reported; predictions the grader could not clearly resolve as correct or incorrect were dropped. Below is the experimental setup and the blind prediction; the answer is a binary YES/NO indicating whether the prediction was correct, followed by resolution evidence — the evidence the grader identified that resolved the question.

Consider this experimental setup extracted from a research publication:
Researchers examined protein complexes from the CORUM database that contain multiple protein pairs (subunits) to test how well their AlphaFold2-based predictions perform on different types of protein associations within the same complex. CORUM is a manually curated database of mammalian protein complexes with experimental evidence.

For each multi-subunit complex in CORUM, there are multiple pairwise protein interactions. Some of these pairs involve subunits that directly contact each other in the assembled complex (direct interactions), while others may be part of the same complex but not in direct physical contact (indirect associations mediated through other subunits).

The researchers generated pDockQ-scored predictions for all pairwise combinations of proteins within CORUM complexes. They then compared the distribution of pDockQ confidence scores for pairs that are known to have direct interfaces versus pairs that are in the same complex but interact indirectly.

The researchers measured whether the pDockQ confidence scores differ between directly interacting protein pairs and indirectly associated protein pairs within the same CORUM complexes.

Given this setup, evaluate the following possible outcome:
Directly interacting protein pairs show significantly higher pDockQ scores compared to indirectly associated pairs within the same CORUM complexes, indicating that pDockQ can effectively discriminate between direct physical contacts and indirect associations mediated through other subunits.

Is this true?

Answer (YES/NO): YES